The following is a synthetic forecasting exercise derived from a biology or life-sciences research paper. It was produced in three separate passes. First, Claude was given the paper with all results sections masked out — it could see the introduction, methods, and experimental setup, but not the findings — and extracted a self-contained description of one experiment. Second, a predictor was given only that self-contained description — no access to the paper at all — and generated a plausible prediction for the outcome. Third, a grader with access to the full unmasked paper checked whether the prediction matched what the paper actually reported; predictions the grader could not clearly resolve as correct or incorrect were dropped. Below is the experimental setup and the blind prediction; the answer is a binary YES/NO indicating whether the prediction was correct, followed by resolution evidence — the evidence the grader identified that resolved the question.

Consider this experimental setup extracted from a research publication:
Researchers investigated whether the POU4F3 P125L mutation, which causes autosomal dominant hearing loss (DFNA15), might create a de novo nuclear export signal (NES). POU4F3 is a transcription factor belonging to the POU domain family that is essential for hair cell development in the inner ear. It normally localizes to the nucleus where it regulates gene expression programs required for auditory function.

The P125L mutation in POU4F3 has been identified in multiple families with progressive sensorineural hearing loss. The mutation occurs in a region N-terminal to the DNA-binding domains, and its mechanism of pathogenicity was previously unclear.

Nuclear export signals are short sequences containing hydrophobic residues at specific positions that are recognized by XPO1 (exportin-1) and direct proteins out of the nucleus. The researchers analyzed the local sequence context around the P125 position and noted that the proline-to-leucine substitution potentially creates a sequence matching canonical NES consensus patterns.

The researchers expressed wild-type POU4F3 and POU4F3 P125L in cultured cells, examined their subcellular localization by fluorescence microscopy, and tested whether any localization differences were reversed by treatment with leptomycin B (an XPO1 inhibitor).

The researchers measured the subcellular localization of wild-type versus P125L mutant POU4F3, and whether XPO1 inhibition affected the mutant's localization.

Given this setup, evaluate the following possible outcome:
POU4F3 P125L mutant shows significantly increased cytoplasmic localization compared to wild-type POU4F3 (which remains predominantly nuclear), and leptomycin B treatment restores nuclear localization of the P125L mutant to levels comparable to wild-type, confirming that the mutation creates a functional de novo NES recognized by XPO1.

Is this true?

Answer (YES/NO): YES